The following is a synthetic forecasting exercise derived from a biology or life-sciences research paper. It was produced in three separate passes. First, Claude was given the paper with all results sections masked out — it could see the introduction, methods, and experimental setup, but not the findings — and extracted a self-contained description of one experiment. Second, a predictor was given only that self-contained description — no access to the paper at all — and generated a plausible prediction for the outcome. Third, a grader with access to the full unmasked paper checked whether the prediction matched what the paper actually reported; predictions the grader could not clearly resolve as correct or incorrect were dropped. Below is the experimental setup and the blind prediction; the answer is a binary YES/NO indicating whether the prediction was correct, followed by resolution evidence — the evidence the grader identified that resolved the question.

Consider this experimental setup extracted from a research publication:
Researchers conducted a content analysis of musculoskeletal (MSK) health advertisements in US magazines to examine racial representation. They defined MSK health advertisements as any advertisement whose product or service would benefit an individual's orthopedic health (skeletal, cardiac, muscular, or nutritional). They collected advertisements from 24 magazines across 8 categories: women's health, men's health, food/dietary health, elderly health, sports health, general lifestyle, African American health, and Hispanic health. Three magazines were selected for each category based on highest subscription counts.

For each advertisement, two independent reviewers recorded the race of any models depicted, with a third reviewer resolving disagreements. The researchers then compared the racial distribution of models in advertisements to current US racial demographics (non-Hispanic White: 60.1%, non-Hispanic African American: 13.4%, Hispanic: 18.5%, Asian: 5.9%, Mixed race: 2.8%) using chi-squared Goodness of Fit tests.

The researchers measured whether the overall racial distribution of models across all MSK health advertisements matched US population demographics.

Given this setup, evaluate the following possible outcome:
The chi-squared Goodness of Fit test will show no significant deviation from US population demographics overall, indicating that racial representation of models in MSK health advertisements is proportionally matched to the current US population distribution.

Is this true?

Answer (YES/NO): NO